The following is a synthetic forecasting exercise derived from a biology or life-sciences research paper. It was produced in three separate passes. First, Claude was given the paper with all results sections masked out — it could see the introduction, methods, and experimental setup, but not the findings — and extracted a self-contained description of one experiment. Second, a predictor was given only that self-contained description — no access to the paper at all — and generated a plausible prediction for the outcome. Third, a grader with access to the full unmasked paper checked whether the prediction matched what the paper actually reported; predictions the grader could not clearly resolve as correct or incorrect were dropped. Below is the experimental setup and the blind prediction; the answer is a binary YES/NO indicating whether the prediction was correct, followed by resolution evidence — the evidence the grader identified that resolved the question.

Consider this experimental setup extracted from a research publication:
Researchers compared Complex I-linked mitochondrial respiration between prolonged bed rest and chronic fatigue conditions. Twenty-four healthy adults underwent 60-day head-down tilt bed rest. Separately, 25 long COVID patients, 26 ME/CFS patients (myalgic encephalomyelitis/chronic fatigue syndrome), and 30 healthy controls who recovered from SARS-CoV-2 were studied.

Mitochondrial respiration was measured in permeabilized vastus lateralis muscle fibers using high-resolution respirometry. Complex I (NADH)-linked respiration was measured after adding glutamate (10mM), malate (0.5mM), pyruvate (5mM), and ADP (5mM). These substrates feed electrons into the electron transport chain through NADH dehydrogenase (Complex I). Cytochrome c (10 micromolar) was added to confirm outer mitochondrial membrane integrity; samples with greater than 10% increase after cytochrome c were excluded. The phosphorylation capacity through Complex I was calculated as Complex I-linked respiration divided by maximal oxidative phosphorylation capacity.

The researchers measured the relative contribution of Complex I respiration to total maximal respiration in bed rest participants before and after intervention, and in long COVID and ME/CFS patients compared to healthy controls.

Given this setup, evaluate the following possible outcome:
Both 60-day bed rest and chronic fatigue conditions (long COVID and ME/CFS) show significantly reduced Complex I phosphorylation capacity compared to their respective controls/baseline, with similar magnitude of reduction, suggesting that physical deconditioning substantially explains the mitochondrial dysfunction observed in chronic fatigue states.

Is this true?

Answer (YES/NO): NO